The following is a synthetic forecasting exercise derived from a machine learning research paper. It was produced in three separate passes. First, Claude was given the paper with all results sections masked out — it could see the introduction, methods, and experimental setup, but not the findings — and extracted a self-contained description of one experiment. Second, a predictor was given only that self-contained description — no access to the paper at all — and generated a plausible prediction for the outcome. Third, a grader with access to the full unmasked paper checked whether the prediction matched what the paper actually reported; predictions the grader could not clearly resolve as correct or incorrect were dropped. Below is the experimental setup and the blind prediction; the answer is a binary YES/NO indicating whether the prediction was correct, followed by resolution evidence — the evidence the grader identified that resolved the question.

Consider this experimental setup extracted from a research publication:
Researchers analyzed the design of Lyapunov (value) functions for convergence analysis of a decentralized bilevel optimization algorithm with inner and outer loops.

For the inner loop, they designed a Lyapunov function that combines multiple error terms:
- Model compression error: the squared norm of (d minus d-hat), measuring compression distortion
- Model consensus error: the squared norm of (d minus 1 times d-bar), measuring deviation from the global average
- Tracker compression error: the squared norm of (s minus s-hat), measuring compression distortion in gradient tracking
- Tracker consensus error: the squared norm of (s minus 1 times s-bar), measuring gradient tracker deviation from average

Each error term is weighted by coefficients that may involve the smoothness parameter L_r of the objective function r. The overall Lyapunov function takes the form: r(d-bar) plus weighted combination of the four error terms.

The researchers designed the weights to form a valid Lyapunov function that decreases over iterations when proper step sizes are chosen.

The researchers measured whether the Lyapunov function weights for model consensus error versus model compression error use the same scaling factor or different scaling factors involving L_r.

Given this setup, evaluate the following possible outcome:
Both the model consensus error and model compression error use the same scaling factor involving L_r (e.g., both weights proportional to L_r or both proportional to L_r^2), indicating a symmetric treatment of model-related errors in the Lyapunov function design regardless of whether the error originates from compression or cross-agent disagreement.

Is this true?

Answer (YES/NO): NO